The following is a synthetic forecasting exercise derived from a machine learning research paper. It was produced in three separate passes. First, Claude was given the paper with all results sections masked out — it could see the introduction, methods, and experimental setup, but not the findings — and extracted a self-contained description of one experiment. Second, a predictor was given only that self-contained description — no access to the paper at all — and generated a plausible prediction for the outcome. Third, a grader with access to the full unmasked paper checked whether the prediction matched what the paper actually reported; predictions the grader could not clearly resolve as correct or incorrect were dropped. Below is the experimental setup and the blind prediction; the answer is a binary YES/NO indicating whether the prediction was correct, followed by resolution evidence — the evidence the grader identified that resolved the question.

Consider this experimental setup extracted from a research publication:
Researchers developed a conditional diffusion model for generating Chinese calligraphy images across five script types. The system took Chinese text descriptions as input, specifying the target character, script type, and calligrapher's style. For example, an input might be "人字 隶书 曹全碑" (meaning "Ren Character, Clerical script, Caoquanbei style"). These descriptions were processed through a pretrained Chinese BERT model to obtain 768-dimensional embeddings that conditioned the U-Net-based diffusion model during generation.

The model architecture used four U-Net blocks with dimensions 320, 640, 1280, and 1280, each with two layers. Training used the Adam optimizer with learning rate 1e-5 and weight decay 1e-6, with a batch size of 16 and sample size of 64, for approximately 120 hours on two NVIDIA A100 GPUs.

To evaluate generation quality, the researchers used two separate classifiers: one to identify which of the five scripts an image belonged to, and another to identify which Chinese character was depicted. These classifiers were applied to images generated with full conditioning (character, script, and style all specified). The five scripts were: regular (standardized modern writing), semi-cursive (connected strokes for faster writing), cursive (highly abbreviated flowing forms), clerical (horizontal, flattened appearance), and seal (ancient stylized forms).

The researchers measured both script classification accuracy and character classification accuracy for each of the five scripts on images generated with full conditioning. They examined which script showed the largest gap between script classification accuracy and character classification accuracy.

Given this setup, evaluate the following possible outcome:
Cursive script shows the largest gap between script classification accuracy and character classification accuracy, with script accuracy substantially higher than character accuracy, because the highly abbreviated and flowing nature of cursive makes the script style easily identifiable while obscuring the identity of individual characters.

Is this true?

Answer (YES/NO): YES